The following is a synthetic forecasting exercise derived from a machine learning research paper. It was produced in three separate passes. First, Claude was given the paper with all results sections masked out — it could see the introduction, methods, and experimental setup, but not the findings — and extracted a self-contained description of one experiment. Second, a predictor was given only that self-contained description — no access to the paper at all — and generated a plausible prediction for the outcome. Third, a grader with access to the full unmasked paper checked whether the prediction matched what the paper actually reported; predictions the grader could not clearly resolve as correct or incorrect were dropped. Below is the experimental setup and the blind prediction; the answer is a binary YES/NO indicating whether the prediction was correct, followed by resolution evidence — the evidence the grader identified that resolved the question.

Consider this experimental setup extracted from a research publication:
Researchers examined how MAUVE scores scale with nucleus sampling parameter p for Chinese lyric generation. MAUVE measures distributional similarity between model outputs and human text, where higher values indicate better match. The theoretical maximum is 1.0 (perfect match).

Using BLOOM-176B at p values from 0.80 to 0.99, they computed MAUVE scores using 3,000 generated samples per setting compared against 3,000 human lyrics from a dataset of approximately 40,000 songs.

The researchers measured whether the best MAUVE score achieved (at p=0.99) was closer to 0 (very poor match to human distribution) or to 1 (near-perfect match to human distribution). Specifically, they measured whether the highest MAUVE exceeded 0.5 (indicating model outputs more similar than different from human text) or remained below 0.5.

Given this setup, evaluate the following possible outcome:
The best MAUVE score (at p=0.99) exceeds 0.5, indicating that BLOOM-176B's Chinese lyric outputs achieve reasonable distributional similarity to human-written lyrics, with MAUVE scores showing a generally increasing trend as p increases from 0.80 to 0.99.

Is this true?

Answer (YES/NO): NO